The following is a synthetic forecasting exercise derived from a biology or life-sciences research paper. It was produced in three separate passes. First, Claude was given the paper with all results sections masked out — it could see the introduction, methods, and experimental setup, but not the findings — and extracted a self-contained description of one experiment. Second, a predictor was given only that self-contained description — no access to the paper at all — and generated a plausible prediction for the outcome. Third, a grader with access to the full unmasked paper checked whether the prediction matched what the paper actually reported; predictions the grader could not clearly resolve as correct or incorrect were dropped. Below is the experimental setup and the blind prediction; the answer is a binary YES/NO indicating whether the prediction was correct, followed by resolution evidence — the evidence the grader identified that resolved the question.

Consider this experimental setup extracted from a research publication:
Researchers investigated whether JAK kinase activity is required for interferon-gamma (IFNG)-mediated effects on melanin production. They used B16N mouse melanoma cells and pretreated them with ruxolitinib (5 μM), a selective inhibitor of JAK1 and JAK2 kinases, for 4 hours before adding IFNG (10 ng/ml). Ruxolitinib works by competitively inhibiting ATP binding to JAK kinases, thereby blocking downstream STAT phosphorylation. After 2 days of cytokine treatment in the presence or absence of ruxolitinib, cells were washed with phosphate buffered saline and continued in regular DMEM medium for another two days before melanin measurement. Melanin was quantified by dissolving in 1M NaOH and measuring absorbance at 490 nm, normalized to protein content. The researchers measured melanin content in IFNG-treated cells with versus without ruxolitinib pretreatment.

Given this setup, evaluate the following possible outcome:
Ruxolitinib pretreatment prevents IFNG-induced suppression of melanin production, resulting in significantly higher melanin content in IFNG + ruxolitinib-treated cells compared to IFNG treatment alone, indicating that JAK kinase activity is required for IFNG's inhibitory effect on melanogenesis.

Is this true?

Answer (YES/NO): NO